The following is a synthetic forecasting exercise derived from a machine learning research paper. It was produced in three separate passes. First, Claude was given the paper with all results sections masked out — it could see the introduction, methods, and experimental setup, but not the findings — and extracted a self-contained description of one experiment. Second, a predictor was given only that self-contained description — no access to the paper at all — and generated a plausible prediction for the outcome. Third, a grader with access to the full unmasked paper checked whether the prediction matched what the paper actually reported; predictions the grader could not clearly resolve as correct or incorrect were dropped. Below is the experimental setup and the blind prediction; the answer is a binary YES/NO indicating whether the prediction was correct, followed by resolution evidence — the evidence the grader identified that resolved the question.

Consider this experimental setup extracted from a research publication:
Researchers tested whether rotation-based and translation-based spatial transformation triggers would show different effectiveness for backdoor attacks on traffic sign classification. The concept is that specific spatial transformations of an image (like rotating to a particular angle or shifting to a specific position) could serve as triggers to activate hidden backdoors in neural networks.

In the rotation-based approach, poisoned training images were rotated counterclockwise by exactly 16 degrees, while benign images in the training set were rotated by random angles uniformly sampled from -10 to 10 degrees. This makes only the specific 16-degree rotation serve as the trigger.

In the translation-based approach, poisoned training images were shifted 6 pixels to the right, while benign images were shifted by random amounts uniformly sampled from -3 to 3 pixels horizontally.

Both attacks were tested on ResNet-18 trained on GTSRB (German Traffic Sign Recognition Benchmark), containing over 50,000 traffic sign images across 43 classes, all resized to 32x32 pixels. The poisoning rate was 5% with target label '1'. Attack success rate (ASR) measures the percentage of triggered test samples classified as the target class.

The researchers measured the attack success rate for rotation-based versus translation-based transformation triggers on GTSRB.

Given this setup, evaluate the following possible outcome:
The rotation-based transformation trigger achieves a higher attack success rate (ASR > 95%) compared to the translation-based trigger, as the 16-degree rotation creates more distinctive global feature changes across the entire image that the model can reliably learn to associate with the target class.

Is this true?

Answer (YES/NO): NO